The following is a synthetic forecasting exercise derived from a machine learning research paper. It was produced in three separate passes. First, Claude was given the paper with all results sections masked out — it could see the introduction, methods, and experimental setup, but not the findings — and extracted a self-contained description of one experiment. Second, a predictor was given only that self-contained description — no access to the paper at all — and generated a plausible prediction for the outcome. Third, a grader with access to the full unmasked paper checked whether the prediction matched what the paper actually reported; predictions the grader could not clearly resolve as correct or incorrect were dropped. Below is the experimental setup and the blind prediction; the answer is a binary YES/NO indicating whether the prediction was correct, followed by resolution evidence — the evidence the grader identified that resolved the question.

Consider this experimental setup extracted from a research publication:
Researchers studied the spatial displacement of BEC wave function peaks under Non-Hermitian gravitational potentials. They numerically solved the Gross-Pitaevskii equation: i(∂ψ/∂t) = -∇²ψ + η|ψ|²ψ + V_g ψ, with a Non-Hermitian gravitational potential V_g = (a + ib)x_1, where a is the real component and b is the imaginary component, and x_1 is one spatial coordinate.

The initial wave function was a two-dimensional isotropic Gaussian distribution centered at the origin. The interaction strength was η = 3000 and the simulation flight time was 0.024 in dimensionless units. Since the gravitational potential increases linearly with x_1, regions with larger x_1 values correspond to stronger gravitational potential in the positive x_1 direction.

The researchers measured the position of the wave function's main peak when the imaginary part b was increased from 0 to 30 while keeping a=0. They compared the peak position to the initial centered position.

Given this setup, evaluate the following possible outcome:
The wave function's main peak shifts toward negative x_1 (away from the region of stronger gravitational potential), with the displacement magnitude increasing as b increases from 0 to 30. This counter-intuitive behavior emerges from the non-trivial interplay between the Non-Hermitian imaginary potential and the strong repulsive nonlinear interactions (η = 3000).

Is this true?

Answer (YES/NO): NO